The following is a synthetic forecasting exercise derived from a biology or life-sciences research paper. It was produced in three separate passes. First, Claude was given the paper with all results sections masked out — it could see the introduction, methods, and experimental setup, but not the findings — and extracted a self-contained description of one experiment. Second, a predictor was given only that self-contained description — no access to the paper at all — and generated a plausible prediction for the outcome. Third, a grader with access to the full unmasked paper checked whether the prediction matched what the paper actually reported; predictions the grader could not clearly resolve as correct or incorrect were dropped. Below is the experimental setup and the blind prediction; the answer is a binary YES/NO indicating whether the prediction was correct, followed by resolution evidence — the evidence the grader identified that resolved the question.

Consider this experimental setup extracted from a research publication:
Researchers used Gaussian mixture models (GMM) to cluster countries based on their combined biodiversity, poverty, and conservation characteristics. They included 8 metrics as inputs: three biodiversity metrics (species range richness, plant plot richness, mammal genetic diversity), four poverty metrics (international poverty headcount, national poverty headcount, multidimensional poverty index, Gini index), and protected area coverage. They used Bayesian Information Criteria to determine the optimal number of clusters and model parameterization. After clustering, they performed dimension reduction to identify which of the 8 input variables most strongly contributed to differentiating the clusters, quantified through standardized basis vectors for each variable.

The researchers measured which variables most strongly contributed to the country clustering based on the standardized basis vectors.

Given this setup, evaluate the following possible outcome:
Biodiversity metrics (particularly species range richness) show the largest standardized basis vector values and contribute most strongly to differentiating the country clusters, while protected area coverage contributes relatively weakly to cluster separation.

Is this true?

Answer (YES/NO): NO